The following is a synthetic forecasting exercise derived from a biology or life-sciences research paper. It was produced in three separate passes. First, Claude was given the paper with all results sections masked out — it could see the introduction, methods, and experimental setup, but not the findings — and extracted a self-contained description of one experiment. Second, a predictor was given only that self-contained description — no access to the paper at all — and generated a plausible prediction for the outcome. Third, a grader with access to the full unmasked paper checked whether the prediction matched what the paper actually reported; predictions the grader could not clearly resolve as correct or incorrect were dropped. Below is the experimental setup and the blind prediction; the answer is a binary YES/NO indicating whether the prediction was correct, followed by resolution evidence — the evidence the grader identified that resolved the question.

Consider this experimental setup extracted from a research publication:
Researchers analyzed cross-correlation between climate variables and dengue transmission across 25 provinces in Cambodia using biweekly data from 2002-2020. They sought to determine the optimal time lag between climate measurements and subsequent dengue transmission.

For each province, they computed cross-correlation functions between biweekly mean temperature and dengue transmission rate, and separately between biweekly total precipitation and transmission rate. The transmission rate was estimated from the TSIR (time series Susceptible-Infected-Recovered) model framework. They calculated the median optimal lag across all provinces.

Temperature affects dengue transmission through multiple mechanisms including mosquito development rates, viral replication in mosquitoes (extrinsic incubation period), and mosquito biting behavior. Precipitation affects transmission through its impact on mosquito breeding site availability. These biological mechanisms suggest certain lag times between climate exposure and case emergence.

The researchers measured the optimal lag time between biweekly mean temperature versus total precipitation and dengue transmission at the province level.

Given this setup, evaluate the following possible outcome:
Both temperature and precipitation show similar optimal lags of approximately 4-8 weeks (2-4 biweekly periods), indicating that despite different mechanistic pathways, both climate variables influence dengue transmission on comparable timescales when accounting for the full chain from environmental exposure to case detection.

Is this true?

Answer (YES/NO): NO